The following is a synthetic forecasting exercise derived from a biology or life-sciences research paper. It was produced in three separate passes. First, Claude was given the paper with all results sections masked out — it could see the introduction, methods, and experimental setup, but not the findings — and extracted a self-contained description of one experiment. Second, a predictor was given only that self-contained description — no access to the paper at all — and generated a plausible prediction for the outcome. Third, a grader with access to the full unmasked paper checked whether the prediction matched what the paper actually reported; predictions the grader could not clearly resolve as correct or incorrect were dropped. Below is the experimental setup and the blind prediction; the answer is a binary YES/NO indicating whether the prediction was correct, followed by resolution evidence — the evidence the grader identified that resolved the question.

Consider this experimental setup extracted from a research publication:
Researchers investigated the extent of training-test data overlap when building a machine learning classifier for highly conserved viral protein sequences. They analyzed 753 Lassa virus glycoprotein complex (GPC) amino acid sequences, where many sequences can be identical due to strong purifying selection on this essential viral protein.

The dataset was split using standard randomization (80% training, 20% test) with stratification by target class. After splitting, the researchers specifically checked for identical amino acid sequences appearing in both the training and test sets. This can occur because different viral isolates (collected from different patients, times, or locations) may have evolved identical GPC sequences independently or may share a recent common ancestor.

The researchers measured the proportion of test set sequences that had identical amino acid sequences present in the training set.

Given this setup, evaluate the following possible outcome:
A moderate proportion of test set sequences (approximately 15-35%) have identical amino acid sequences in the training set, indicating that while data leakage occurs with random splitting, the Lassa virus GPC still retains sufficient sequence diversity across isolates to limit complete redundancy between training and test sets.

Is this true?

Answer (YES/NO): YES